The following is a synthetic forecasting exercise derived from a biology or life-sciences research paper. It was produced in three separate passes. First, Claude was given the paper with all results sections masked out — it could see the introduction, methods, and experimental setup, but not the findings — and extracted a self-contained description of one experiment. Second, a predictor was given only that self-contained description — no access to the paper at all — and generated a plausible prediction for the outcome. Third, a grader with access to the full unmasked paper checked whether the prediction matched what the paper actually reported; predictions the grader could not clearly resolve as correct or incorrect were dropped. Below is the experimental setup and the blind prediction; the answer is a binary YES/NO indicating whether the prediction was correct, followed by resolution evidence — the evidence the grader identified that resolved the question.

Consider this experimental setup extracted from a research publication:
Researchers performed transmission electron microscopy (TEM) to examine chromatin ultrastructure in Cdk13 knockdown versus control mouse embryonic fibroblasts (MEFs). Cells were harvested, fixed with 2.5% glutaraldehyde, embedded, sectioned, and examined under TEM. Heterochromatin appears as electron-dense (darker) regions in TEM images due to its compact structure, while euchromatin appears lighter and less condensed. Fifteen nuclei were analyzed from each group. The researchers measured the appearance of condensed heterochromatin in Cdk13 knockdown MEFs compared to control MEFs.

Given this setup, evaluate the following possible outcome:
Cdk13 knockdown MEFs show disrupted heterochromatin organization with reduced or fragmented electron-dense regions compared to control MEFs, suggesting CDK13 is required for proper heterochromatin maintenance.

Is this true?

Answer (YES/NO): NO